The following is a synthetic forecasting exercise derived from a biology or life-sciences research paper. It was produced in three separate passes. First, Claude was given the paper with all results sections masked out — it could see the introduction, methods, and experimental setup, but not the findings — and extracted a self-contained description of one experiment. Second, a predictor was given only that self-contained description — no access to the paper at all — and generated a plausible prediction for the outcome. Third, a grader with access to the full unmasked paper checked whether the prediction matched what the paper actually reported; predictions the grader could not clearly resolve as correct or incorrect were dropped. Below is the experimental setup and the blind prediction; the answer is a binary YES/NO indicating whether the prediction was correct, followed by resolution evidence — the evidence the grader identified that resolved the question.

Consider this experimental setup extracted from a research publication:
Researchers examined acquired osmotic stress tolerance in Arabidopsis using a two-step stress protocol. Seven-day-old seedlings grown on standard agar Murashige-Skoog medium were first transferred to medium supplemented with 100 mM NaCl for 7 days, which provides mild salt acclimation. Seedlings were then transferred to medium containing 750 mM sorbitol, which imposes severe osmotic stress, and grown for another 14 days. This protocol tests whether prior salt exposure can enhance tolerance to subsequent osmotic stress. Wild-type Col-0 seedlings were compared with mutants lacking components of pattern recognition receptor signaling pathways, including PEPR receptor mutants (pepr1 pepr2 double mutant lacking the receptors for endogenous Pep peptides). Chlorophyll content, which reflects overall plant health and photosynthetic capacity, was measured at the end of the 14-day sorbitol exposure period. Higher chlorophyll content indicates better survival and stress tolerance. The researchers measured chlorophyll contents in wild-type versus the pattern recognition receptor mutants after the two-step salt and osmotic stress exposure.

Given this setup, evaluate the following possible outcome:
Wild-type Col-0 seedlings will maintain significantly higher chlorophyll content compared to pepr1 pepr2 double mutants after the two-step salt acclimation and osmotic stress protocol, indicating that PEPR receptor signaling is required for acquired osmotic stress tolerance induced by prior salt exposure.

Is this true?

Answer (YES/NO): YES